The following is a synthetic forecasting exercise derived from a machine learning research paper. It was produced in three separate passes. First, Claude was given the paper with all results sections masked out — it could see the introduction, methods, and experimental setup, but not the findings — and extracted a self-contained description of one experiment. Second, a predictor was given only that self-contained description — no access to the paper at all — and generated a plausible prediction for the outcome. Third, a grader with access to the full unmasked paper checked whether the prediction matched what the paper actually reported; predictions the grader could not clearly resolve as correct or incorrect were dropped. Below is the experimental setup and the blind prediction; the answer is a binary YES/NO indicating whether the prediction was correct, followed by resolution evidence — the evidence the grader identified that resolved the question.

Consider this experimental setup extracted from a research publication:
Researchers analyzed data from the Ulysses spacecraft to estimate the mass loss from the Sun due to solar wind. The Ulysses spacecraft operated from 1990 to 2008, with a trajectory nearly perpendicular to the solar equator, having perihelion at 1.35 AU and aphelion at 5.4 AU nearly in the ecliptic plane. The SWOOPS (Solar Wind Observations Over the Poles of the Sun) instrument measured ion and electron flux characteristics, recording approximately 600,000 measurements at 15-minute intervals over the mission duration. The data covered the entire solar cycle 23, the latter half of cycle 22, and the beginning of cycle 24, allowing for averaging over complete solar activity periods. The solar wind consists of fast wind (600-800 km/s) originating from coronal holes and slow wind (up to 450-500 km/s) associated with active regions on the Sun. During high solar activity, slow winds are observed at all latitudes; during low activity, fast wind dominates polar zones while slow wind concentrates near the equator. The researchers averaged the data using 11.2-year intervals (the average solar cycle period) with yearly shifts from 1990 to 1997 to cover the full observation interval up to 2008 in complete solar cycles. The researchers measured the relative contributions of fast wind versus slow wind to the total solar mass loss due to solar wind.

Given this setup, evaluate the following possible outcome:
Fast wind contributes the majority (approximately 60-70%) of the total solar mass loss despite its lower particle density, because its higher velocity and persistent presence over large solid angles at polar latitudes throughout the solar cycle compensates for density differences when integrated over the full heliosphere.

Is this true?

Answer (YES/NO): YES